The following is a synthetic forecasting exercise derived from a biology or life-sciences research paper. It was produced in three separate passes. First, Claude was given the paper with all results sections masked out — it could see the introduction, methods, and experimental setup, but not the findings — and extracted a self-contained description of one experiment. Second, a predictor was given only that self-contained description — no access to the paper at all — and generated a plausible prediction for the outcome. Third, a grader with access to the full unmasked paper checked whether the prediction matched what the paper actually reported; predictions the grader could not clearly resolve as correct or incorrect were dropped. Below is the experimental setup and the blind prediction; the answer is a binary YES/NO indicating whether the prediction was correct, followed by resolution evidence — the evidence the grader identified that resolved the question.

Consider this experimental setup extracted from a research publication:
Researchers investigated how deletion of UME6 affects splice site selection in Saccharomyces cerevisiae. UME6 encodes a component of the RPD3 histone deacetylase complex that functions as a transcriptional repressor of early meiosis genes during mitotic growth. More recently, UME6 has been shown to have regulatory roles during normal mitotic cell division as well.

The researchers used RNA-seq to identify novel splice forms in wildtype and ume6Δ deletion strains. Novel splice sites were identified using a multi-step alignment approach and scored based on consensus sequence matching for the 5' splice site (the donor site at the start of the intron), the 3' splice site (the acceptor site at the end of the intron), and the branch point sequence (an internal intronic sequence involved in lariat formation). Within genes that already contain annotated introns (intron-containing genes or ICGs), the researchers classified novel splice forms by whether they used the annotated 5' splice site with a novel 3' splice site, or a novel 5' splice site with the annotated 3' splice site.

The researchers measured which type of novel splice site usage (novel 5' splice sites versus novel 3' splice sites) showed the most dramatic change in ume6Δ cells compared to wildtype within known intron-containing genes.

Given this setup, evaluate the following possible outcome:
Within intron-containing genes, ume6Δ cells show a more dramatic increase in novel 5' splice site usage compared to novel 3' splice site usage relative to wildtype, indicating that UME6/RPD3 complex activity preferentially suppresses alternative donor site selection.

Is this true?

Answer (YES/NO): YES